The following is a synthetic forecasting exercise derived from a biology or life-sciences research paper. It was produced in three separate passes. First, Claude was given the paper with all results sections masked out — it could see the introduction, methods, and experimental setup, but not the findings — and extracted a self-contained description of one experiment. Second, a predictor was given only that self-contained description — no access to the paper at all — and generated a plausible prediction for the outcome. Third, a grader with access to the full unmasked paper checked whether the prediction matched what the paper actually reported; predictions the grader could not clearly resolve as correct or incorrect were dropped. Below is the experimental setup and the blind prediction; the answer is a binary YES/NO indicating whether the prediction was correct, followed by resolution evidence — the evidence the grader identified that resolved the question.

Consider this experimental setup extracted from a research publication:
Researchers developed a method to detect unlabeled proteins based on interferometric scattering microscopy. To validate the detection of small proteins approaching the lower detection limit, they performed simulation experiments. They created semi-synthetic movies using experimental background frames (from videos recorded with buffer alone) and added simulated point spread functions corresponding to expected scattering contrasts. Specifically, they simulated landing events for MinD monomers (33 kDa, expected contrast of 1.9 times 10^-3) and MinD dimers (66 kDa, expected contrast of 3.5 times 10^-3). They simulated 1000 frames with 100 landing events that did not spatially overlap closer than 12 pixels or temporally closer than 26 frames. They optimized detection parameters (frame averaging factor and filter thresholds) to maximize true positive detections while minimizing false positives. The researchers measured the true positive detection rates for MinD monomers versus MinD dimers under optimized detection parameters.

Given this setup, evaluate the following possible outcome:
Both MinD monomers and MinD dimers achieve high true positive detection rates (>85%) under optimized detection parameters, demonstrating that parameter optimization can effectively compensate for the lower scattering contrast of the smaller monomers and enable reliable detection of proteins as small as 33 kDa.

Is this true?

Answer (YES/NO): NO